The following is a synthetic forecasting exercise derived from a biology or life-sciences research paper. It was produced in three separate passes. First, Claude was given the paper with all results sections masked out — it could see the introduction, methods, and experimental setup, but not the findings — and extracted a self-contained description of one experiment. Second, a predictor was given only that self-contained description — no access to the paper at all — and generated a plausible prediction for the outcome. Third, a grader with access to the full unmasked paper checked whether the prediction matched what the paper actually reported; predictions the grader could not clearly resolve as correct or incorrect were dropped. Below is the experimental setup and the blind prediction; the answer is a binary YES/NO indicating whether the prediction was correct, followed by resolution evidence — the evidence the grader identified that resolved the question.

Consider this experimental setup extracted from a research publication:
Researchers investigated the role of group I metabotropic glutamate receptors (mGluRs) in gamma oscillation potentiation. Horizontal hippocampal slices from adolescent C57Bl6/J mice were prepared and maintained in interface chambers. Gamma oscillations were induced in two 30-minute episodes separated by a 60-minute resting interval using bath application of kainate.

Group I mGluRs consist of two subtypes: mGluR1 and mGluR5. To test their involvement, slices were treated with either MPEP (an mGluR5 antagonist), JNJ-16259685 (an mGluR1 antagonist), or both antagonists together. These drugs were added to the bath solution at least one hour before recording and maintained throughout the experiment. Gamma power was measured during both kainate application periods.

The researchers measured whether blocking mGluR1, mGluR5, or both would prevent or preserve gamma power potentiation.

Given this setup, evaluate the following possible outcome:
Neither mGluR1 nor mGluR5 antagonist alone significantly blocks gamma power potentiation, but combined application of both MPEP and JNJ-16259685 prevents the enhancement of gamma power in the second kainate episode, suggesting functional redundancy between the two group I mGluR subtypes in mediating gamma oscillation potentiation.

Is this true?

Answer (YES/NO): NO